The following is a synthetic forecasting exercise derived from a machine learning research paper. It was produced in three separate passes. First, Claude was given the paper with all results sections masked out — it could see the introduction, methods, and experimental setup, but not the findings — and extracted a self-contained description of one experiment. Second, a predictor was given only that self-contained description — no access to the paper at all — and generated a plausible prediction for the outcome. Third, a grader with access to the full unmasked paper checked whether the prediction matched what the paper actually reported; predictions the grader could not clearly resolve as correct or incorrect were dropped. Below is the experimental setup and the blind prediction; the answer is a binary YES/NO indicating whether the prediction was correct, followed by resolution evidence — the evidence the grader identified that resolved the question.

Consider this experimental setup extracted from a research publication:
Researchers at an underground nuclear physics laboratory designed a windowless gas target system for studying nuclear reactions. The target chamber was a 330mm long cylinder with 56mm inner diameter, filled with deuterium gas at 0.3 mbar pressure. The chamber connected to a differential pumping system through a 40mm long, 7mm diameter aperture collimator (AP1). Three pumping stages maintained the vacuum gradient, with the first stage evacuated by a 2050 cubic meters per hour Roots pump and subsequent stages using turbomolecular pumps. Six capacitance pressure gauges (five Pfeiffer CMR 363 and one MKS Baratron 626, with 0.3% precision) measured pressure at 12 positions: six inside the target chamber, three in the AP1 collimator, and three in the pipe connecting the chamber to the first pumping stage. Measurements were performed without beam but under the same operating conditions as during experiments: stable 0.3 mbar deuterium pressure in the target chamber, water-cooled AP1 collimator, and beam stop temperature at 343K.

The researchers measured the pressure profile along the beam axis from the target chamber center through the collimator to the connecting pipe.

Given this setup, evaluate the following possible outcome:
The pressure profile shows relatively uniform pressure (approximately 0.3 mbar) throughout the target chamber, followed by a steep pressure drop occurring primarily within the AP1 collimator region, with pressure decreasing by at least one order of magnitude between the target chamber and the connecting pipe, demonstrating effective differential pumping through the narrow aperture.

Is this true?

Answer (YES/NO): YES